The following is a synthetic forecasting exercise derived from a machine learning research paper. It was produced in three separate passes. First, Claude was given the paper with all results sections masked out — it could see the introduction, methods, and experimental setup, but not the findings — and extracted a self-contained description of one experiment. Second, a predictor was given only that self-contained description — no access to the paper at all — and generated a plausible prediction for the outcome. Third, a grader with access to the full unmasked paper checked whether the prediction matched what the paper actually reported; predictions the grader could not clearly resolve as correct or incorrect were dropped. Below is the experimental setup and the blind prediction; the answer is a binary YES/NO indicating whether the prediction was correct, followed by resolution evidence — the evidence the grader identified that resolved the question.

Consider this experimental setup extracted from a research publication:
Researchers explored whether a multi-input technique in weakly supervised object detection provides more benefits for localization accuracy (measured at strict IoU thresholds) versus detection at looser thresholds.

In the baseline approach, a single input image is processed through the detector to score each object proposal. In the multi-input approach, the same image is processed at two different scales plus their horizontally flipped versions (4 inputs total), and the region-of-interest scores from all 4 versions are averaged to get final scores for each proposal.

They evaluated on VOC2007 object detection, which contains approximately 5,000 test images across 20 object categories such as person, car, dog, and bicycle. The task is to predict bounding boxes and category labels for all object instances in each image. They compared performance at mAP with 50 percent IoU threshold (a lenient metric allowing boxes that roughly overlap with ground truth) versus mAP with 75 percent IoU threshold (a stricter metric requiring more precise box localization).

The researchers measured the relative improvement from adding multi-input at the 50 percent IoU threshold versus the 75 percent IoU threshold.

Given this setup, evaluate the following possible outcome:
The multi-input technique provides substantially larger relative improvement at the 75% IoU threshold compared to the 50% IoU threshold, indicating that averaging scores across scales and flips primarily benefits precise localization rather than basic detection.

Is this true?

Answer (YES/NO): YES